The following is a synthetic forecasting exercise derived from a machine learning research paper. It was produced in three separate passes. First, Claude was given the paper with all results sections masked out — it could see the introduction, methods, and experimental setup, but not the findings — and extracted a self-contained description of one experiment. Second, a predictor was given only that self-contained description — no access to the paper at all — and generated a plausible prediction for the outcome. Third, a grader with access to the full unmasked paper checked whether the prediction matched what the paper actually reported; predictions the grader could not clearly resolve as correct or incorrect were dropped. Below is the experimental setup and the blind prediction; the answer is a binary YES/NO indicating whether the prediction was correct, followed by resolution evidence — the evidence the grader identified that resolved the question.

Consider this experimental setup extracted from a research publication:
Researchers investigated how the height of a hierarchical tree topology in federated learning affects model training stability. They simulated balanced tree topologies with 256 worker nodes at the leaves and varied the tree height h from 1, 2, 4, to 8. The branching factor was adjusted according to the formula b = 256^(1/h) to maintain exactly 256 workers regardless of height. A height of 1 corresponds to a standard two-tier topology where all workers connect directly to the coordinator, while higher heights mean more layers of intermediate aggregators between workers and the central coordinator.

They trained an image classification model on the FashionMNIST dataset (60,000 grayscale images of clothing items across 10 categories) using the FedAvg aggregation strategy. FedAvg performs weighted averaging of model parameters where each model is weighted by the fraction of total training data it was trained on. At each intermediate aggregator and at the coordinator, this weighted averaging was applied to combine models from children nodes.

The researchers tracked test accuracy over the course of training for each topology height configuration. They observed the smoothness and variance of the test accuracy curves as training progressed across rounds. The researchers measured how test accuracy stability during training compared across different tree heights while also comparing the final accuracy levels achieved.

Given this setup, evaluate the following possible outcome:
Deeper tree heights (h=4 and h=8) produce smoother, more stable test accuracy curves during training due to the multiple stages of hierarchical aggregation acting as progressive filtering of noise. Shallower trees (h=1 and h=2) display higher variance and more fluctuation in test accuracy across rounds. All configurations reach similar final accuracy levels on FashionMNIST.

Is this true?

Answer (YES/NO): NO